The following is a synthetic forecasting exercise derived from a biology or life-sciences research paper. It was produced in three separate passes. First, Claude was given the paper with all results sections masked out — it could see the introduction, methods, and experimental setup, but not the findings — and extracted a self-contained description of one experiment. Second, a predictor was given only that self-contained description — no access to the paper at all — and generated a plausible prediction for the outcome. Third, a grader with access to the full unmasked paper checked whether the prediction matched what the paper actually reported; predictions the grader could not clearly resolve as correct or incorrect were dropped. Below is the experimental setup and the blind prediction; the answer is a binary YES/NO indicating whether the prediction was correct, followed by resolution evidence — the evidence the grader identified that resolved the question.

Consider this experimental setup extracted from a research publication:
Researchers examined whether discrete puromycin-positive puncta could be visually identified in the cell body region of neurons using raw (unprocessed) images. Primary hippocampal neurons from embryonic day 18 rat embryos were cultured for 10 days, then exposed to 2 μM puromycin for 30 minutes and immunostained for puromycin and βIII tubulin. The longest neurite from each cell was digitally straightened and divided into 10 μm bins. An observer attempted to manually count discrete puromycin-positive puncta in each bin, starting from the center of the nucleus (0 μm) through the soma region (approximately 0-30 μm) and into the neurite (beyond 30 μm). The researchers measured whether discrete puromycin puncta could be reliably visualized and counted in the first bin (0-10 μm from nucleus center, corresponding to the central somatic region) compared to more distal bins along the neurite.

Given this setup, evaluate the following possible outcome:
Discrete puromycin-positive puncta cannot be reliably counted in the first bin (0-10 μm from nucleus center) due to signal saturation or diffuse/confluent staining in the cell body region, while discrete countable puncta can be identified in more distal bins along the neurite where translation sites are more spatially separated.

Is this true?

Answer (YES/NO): YES